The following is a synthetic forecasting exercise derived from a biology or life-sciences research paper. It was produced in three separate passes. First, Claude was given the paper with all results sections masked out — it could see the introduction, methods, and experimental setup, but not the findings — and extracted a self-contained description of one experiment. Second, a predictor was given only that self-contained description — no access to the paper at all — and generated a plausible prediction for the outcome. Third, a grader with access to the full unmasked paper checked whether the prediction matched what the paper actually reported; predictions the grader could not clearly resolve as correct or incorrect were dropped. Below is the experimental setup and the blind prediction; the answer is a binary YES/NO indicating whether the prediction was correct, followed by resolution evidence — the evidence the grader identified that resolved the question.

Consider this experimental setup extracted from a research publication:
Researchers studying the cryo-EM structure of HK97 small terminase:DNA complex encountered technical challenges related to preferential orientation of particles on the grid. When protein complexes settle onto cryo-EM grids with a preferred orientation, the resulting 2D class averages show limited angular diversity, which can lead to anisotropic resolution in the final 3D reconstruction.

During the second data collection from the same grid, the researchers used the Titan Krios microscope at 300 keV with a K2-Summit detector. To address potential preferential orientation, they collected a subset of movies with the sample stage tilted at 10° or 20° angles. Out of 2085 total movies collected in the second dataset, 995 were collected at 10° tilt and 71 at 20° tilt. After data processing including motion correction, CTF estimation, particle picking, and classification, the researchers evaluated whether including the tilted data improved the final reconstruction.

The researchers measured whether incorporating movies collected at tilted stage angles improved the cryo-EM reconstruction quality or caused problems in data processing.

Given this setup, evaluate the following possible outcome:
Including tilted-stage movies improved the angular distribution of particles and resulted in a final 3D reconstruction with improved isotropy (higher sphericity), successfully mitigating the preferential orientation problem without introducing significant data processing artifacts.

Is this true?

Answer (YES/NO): NO